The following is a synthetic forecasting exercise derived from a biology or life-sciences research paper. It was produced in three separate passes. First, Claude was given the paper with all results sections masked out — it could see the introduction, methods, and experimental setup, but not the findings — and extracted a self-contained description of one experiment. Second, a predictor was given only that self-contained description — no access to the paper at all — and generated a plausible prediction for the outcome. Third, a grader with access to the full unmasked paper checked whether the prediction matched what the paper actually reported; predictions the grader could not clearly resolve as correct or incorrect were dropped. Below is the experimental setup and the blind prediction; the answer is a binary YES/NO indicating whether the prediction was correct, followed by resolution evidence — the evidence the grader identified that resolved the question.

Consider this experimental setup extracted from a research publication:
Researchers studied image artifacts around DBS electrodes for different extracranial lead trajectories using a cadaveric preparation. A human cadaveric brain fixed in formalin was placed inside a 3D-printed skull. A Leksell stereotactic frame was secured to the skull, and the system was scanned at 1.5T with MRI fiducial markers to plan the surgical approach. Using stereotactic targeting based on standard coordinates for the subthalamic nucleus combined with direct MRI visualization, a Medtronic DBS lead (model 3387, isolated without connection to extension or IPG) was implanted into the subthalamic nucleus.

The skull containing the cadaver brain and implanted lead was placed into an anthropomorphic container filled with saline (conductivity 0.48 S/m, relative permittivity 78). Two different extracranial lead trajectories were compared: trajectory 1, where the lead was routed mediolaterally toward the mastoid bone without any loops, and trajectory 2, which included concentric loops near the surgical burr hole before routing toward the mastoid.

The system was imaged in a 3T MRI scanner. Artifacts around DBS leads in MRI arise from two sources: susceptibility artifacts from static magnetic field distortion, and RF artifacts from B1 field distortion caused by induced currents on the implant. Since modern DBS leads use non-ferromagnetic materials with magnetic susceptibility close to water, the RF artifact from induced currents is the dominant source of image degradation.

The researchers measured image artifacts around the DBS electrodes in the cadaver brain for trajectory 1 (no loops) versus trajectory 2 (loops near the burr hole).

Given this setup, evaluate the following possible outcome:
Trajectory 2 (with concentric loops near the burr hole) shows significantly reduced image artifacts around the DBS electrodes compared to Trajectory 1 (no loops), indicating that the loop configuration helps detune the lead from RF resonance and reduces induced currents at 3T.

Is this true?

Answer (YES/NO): YES